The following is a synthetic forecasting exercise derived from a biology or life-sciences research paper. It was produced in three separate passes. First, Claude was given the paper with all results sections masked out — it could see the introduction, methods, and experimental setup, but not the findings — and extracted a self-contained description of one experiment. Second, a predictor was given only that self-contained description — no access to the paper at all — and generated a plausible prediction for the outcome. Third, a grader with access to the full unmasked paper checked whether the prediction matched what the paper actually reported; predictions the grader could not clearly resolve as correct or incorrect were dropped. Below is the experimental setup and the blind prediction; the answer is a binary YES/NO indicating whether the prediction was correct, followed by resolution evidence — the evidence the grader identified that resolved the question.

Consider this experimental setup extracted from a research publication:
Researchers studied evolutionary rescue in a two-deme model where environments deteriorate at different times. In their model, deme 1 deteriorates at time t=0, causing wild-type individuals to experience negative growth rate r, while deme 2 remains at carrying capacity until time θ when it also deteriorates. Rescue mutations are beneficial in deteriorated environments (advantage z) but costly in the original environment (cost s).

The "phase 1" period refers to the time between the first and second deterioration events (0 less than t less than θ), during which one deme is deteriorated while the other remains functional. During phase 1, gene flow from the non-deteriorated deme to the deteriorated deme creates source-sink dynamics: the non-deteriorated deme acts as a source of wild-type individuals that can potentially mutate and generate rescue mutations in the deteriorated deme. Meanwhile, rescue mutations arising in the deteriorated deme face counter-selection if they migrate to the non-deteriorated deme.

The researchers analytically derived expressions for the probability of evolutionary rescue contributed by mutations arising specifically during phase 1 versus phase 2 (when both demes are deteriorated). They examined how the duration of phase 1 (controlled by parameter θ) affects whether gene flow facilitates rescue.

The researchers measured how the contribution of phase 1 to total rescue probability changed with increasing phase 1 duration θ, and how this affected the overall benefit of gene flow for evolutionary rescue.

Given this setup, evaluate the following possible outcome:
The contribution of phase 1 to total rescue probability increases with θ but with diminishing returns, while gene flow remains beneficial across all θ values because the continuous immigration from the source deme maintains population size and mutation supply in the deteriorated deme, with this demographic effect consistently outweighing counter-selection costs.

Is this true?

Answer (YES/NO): NO